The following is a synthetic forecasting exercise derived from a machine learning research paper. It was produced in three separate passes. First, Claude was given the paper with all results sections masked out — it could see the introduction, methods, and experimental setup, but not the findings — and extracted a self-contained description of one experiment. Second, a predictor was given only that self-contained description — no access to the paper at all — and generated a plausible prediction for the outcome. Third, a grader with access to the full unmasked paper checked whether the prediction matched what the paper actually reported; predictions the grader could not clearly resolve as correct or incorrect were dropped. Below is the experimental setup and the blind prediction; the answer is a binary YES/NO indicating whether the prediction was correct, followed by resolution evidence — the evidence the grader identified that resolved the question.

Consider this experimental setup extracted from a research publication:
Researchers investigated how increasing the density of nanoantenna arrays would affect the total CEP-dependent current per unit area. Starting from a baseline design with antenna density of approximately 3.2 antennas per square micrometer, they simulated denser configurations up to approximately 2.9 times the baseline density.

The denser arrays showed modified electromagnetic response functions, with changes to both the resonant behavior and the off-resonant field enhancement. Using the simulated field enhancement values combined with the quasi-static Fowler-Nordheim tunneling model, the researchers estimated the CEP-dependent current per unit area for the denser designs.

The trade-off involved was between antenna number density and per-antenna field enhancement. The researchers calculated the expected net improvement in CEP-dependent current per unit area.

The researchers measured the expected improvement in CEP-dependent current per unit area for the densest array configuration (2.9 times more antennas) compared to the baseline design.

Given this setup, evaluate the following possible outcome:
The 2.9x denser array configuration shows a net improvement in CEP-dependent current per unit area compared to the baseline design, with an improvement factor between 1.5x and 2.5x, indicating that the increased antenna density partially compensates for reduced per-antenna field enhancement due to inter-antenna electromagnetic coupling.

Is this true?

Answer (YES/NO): YES